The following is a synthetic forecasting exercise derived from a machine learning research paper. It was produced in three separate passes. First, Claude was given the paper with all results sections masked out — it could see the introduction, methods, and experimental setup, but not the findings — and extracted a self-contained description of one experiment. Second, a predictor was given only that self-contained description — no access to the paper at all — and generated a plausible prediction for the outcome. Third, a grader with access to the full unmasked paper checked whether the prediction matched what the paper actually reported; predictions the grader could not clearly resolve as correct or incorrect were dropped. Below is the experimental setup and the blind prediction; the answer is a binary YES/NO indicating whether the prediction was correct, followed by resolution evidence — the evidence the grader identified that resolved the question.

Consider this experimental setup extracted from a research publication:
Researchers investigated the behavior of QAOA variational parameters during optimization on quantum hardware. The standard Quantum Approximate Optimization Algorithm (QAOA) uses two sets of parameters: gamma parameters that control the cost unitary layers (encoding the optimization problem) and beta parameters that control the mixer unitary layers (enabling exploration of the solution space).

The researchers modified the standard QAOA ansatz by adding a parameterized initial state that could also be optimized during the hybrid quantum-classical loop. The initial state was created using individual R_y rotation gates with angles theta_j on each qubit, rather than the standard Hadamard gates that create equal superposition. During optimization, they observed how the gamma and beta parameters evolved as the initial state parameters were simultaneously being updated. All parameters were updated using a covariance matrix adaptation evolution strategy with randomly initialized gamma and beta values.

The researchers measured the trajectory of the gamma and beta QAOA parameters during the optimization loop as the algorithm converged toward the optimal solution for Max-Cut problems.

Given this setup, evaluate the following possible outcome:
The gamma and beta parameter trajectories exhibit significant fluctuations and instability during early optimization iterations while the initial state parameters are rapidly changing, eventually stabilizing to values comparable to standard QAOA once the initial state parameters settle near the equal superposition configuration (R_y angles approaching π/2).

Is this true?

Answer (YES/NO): NO